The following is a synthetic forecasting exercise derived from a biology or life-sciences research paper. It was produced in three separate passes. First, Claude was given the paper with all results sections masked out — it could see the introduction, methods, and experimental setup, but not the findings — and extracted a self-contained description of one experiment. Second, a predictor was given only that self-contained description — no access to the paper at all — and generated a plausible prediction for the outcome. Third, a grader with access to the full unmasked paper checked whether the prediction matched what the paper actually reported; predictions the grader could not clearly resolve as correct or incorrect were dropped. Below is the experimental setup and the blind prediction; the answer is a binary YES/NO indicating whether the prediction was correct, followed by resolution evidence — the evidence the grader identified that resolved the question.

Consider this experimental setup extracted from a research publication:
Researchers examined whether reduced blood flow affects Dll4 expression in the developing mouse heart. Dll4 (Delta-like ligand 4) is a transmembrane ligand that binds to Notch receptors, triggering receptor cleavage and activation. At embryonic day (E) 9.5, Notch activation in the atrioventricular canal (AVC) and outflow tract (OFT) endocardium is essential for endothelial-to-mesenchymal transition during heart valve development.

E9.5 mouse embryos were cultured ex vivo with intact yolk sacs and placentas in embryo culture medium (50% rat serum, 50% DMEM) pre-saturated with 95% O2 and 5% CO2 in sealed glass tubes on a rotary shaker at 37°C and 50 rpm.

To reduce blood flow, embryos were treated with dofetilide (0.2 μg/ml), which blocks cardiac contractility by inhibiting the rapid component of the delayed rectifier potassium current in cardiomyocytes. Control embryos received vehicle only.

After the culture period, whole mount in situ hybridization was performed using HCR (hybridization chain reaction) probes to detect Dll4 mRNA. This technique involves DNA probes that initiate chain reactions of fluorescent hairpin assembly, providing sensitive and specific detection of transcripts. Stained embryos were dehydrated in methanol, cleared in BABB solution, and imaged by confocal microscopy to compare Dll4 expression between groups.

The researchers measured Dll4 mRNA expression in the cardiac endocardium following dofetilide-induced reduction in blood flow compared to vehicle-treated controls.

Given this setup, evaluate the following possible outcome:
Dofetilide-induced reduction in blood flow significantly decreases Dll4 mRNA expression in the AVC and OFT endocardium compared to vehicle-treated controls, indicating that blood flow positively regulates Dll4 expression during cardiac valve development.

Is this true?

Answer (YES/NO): NO